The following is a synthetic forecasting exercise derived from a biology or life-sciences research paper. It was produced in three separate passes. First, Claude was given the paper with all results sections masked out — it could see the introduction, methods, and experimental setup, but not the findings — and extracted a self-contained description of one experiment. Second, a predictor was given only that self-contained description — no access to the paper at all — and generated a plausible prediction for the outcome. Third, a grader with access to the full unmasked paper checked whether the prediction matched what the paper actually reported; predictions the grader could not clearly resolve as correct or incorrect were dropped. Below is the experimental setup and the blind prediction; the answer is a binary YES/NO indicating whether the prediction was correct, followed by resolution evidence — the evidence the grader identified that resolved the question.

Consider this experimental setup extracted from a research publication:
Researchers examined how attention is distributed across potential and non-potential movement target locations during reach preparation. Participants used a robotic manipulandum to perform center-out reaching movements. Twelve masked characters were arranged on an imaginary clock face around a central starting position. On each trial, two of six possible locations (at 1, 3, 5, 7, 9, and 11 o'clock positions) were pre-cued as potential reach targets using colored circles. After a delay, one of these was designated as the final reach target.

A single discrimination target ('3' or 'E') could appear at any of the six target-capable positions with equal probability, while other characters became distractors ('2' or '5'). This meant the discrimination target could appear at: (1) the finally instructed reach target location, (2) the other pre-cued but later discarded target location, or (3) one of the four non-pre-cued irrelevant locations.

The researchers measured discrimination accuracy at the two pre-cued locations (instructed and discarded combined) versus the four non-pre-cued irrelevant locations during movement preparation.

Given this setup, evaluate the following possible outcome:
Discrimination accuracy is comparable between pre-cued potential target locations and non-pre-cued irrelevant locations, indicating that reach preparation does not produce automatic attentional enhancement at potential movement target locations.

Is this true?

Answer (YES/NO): NO